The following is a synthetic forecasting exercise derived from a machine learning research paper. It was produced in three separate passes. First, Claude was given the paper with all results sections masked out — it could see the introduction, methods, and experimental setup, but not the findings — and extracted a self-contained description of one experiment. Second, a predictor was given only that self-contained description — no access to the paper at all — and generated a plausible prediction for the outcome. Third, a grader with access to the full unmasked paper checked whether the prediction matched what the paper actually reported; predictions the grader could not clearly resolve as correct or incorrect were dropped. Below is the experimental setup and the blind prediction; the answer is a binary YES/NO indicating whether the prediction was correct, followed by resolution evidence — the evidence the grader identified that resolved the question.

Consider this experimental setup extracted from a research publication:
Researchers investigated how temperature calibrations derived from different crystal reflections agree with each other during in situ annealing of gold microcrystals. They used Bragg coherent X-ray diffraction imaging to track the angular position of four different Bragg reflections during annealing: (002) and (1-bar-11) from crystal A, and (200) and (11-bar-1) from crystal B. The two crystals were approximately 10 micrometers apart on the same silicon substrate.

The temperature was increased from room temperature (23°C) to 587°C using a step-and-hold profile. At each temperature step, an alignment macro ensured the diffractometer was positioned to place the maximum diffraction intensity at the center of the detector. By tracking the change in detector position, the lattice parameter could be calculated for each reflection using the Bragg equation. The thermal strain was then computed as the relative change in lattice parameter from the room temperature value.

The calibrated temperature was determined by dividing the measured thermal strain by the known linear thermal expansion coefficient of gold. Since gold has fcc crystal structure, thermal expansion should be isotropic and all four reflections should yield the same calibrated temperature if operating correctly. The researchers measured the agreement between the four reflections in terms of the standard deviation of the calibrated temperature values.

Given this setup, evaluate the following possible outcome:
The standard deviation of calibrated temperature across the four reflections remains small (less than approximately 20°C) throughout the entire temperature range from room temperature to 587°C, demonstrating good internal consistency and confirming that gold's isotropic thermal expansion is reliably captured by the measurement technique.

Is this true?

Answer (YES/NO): YES